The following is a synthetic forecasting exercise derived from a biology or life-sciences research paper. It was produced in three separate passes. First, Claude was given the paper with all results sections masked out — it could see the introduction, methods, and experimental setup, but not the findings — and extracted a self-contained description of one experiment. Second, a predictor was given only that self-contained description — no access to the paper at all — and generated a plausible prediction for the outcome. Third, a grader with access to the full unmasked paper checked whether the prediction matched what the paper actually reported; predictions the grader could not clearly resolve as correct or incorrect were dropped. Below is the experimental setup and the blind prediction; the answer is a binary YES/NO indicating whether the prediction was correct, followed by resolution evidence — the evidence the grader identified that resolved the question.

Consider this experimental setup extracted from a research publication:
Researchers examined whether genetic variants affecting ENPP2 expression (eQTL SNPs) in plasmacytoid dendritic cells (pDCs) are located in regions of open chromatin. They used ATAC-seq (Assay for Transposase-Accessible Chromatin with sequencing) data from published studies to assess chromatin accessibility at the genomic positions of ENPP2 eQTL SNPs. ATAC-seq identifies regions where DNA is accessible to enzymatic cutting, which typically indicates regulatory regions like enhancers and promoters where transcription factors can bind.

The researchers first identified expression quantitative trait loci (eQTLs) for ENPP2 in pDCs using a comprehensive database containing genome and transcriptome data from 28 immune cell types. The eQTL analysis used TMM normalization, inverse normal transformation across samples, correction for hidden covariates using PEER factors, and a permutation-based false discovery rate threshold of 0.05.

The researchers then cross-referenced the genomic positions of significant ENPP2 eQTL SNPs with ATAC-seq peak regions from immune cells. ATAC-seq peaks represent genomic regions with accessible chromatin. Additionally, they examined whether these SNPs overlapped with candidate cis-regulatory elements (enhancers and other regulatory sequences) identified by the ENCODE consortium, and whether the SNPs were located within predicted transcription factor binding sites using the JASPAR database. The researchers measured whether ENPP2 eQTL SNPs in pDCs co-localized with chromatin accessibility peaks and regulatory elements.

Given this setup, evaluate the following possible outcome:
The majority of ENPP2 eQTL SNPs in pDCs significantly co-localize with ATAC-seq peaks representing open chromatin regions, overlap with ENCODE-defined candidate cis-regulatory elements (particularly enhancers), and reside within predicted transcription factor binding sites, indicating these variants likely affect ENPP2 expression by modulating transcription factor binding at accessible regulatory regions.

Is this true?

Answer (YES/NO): YES